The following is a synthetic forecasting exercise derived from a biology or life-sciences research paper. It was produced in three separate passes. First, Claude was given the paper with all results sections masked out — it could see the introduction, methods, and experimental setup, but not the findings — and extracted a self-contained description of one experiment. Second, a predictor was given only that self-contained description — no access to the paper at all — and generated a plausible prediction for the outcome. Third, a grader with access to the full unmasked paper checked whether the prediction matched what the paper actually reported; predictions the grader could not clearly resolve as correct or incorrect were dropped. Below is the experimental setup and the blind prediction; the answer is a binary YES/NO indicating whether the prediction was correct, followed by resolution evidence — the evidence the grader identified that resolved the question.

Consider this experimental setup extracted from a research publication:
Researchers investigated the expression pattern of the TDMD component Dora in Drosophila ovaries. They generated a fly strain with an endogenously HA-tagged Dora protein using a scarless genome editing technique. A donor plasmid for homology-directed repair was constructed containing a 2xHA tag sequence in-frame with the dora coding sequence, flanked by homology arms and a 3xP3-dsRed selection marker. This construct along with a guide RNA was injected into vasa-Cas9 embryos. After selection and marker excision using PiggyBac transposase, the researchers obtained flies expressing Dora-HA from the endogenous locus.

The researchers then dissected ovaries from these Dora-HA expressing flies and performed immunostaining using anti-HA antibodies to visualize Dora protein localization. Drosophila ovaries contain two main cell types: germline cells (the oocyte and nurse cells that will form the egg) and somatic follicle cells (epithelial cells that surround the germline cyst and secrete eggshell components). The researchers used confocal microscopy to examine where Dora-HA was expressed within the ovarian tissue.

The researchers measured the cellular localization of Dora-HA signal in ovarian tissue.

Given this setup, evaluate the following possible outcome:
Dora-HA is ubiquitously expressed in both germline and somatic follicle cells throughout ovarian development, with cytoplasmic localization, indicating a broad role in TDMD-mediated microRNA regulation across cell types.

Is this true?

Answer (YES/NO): NO